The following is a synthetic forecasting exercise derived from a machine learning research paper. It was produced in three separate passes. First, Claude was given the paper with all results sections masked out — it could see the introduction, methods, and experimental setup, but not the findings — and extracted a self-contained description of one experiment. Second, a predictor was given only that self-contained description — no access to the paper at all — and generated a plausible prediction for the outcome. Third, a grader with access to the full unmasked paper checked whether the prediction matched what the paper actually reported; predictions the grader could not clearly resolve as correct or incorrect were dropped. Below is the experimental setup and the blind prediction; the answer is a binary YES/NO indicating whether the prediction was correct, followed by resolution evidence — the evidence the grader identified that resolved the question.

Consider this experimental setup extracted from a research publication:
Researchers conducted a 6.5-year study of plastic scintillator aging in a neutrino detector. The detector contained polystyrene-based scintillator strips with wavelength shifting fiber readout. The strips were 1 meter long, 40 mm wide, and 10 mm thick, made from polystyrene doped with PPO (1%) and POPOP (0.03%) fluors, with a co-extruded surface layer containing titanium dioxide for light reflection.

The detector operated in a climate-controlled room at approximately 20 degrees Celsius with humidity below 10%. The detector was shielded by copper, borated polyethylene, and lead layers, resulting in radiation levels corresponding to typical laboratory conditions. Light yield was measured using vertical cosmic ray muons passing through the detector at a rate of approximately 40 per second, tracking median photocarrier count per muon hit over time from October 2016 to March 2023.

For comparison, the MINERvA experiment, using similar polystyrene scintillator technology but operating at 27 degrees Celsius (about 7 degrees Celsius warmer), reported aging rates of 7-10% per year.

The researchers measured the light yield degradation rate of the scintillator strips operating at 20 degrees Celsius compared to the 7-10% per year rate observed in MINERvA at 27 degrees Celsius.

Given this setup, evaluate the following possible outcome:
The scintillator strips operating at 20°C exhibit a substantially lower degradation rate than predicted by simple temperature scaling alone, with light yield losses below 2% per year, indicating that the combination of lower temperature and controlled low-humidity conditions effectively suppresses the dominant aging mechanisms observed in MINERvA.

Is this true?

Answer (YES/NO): YES